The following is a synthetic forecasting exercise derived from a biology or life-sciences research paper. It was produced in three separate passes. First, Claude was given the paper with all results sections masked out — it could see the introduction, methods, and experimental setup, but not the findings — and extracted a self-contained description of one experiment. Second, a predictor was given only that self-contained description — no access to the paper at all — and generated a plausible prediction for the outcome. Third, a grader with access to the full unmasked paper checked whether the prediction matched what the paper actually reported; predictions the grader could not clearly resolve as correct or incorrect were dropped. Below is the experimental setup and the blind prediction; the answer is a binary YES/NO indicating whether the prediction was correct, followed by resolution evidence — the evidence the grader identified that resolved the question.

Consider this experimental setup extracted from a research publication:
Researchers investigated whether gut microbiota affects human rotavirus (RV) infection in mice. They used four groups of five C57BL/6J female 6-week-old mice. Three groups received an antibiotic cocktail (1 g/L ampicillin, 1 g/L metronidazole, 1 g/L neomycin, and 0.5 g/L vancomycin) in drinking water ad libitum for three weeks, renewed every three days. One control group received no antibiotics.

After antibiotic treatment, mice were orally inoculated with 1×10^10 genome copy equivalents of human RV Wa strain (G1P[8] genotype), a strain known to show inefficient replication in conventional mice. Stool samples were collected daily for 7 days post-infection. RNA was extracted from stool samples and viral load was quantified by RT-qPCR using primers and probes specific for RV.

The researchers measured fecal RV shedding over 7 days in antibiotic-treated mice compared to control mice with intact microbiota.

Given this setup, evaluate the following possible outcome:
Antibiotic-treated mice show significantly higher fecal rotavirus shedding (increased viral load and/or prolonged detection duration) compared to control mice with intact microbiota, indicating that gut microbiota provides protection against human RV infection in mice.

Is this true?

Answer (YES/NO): YES